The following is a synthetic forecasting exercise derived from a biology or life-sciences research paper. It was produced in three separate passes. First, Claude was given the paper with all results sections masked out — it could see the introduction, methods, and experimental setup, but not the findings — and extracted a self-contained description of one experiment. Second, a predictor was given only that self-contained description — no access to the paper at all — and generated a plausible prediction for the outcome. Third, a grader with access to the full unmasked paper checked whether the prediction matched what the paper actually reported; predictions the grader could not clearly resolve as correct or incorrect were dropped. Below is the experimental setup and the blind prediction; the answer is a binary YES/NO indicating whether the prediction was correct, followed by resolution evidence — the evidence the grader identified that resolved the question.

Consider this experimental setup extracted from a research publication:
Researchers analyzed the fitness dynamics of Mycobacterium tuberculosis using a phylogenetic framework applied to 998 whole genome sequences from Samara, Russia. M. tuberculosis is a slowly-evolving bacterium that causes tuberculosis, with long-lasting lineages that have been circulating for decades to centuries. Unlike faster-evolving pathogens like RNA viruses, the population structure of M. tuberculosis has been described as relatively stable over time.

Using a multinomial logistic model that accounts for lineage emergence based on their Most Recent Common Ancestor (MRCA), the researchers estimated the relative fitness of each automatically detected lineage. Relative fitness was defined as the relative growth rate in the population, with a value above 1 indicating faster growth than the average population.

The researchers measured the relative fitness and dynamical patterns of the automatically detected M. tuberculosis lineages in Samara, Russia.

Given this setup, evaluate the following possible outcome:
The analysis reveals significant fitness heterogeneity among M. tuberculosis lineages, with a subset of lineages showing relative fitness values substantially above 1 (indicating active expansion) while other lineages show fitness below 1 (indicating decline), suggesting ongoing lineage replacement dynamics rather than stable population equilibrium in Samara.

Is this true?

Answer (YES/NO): NO